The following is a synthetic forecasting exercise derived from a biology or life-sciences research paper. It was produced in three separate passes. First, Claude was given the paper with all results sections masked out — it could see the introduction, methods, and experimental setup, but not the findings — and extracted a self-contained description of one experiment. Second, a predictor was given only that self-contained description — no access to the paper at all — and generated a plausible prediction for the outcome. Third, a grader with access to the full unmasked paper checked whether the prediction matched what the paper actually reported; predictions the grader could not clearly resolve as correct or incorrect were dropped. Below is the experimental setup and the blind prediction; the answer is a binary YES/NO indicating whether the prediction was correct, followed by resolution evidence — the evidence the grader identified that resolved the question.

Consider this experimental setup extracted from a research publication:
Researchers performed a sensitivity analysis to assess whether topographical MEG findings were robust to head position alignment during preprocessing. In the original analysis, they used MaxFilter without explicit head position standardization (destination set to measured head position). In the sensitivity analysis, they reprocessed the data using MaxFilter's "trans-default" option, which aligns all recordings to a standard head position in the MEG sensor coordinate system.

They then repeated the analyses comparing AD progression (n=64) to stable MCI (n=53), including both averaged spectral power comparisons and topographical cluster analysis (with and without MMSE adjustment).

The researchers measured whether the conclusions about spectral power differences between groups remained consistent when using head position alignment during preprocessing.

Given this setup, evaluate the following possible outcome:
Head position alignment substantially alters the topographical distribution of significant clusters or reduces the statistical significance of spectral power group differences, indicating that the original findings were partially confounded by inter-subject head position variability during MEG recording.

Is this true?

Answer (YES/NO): NO